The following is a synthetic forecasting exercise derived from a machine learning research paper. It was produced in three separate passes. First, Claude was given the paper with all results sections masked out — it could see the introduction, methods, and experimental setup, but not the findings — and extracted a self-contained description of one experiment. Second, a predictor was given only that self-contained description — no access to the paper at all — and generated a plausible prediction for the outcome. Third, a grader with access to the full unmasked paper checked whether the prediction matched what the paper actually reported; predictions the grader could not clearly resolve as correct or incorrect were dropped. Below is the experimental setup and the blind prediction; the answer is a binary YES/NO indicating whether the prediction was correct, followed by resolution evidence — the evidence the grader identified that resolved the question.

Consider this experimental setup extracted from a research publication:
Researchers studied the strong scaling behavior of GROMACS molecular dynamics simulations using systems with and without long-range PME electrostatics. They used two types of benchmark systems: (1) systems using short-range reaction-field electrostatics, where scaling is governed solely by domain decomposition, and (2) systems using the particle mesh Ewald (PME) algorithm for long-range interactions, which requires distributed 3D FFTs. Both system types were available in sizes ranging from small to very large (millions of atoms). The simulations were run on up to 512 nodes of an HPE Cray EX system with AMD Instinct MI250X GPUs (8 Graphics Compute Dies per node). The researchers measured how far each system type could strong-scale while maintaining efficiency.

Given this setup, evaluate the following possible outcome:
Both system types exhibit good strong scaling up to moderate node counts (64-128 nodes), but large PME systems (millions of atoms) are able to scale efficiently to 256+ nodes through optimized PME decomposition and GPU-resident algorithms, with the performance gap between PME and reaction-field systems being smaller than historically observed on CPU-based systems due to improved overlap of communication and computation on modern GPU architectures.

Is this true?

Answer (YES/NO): NO